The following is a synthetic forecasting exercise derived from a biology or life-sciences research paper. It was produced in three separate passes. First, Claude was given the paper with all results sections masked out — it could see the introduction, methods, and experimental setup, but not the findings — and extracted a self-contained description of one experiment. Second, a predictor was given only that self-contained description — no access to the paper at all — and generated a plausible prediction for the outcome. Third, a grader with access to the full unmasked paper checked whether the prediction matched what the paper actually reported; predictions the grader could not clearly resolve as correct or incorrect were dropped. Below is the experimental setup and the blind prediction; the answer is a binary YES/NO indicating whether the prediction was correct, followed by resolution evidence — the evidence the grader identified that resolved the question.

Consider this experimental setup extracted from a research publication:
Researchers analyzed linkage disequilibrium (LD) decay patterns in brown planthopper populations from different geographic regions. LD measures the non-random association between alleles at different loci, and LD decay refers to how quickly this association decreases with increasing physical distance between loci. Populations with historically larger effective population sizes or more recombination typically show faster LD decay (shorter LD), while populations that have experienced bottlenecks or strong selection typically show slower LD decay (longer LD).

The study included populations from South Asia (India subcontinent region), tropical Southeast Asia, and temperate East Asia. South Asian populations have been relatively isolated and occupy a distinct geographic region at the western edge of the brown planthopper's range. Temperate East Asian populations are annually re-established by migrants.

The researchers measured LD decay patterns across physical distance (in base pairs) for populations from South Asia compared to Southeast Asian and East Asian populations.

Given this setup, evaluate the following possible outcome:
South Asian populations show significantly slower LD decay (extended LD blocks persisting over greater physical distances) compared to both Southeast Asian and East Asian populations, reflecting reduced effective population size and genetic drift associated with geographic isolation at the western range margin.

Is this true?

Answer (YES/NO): NO